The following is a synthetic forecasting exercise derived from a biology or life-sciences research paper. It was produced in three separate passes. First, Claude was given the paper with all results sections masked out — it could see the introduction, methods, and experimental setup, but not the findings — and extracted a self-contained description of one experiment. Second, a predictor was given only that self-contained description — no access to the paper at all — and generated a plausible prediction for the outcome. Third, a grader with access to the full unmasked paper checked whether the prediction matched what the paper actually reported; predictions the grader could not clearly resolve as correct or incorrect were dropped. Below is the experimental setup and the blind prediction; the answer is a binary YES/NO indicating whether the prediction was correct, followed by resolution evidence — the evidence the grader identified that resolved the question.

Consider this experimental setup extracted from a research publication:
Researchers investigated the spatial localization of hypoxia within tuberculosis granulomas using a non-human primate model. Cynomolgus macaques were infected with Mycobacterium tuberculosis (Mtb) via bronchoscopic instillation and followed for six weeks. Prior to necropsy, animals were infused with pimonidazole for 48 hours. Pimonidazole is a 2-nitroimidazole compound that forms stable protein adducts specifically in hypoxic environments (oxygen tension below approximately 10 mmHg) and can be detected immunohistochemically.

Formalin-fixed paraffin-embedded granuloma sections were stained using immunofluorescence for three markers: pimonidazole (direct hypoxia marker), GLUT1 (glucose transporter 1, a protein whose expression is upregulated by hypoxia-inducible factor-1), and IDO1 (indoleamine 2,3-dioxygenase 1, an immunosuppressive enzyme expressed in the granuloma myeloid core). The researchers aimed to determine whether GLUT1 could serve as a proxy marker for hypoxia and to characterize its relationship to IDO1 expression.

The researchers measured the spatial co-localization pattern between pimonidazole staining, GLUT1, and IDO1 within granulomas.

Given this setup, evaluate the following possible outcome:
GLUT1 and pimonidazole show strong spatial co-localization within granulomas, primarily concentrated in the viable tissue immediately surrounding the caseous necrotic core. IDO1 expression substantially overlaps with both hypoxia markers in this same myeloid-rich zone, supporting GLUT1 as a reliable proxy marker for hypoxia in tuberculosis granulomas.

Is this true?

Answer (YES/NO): NO